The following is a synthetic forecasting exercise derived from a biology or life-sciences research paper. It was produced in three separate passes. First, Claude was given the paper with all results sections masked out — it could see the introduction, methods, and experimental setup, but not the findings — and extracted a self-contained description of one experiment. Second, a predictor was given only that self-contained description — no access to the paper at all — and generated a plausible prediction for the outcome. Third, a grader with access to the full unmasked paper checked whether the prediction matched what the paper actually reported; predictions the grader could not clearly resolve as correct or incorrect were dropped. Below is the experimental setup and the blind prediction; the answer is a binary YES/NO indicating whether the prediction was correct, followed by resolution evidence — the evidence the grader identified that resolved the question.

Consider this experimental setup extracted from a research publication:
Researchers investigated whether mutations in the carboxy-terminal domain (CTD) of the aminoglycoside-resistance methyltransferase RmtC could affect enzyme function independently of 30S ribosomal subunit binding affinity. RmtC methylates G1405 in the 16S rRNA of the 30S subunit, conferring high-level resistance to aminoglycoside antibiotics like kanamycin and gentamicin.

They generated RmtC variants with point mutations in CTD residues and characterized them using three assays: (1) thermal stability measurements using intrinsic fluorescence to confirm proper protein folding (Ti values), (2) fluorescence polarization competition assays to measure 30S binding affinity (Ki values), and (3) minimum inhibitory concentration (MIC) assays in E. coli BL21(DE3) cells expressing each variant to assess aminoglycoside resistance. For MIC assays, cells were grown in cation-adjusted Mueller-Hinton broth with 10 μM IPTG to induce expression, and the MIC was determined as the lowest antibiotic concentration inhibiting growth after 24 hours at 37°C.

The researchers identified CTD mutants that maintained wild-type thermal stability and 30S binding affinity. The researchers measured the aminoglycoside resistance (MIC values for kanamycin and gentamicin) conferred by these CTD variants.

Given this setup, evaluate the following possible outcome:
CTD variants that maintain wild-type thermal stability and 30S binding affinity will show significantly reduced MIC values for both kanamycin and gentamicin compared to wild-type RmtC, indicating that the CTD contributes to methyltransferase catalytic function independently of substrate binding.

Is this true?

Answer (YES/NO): YES